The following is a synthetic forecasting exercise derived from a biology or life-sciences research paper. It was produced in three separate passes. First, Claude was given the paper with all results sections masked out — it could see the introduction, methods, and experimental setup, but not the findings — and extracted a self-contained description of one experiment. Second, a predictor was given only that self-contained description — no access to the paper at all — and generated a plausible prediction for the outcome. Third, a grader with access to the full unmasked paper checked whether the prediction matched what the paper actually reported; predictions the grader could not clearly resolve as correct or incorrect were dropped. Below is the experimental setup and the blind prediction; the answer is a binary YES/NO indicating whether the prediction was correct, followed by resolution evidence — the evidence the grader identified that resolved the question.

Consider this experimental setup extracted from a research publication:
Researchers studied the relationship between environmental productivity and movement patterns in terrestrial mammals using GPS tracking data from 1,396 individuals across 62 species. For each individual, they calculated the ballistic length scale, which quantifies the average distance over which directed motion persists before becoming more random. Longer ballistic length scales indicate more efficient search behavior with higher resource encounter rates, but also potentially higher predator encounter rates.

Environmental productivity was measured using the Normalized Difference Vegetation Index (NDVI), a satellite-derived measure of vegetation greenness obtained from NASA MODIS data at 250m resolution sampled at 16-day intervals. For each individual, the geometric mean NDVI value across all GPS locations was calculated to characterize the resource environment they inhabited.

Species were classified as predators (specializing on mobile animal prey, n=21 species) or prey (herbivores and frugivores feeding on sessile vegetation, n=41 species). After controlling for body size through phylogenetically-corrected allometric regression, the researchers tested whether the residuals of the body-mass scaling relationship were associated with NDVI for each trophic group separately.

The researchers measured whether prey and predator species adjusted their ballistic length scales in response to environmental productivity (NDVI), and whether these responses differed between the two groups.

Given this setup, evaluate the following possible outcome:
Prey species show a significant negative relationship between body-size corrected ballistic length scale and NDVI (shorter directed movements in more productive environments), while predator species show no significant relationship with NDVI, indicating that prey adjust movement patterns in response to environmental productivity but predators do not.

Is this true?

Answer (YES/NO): YES